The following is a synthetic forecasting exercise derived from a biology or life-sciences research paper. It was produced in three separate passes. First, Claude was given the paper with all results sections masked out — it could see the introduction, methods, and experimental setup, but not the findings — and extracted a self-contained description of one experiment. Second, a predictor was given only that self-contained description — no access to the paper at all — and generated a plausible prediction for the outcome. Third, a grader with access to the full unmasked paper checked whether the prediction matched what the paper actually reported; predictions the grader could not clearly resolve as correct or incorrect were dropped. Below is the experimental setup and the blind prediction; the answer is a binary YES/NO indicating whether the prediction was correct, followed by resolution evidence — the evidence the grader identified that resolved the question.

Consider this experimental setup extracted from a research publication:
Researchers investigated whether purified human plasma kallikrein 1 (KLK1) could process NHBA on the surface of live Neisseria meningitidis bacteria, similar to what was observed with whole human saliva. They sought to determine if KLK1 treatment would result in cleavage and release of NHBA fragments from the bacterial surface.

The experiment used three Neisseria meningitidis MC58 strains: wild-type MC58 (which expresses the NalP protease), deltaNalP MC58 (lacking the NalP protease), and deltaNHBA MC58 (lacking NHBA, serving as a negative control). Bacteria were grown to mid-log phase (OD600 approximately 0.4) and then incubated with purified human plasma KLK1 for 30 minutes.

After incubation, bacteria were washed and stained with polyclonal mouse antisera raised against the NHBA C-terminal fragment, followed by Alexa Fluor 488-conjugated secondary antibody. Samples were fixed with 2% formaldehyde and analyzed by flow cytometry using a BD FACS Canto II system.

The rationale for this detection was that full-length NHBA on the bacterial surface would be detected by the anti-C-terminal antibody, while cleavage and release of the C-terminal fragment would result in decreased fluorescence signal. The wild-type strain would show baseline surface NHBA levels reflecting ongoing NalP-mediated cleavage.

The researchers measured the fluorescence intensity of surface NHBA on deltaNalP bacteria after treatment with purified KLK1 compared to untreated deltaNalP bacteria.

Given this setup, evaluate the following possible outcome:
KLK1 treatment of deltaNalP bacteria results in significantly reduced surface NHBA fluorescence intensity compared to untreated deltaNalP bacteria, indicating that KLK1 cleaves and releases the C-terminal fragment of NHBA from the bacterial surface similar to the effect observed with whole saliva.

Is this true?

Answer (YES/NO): YES